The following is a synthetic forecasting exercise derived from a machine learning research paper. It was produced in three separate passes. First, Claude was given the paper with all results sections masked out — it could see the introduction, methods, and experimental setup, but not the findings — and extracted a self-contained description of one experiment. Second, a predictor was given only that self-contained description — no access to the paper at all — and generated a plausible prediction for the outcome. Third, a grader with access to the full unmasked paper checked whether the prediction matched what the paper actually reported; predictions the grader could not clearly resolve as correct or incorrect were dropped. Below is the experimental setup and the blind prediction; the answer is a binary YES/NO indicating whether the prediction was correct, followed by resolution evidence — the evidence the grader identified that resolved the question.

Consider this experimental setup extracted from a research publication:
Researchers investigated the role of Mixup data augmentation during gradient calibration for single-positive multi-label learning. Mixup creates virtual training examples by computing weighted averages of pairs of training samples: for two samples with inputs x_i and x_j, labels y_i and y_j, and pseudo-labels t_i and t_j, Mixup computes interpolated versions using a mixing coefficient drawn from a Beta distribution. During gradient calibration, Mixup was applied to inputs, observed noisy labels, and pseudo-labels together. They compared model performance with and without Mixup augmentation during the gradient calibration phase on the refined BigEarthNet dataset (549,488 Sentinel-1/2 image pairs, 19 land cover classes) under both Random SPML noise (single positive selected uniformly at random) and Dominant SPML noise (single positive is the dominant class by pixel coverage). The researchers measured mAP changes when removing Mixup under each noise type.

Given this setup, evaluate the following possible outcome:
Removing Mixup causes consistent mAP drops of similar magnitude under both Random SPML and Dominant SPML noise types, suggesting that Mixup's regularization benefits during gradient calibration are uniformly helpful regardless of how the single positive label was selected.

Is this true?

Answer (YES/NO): NO